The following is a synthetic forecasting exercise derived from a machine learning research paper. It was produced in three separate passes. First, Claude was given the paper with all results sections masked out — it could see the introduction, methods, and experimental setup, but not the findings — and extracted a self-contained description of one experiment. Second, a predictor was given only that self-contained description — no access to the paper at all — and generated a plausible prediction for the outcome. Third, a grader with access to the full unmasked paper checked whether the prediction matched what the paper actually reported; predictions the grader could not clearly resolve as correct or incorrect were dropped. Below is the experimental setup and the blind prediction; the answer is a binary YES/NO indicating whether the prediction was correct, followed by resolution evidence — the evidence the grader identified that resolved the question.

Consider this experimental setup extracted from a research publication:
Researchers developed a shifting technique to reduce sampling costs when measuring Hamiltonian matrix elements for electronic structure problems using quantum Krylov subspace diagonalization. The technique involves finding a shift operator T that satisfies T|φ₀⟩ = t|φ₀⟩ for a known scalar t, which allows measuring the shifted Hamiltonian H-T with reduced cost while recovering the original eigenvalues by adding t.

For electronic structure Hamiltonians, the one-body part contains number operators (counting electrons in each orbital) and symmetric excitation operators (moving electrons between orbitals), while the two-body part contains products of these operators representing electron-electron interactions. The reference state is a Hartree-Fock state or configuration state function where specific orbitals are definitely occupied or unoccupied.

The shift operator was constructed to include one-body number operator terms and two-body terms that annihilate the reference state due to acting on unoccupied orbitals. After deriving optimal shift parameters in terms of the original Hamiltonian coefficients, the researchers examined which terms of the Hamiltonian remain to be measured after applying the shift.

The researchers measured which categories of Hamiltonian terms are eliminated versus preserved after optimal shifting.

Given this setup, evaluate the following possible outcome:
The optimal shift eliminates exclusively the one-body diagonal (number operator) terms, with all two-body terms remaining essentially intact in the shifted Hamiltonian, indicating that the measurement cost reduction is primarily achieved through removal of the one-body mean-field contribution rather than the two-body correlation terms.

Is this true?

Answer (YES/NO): NO